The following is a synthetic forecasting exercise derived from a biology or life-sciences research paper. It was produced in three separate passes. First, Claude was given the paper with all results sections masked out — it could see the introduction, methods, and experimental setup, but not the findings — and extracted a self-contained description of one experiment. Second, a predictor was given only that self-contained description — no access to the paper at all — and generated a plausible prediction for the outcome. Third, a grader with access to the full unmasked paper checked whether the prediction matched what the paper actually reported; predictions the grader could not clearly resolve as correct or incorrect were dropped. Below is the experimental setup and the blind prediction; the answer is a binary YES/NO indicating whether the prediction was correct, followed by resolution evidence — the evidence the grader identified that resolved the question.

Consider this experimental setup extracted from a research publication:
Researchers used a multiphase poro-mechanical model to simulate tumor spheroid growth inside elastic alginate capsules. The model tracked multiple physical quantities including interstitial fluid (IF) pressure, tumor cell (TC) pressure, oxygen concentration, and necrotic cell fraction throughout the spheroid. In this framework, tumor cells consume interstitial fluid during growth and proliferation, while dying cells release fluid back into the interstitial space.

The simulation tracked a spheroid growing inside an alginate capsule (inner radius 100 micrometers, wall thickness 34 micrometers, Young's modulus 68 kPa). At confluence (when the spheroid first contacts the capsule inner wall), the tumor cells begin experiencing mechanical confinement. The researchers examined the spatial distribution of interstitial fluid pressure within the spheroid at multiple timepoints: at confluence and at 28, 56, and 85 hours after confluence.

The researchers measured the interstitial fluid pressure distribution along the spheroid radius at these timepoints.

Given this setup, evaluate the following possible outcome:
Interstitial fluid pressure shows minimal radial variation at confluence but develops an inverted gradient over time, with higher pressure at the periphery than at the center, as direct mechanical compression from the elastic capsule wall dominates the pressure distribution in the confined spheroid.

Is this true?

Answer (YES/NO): NO